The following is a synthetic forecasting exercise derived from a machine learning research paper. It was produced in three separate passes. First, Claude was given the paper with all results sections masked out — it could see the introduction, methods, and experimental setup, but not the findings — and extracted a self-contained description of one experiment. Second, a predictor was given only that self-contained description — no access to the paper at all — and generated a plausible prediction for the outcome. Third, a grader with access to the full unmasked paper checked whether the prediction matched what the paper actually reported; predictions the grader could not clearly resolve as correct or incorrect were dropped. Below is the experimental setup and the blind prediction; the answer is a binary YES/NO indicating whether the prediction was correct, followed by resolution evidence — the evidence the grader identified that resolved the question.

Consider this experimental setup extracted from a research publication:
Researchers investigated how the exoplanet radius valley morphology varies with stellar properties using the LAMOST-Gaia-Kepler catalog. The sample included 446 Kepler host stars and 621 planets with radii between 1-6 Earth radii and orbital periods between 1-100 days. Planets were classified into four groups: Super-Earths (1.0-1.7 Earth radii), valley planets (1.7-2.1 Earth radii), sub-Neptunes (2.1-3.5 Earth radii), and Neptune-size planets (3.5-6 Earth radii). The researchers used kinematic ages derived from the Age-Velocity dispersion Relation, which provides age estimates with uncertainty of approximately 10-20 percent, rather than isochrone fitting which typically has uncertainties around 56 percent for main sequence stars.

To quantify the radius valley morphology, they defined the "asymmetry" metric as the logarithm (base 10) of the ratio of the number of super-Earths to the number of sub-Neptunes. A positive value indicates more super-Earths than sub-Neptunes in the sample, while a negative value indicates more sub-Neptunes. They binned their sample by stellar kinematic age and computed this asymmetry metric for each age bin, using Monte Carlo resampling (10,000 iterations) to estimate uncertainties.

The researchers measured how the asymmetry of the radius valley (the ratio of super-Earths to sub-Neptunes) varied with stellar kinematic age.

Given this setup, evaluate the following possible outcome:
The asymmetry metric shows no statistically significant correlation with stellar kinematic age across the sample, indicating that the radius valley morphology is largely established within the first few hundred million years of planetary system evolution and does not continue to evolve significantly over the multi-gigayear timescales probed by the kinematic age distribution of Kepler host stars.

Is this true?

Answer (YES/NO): NO